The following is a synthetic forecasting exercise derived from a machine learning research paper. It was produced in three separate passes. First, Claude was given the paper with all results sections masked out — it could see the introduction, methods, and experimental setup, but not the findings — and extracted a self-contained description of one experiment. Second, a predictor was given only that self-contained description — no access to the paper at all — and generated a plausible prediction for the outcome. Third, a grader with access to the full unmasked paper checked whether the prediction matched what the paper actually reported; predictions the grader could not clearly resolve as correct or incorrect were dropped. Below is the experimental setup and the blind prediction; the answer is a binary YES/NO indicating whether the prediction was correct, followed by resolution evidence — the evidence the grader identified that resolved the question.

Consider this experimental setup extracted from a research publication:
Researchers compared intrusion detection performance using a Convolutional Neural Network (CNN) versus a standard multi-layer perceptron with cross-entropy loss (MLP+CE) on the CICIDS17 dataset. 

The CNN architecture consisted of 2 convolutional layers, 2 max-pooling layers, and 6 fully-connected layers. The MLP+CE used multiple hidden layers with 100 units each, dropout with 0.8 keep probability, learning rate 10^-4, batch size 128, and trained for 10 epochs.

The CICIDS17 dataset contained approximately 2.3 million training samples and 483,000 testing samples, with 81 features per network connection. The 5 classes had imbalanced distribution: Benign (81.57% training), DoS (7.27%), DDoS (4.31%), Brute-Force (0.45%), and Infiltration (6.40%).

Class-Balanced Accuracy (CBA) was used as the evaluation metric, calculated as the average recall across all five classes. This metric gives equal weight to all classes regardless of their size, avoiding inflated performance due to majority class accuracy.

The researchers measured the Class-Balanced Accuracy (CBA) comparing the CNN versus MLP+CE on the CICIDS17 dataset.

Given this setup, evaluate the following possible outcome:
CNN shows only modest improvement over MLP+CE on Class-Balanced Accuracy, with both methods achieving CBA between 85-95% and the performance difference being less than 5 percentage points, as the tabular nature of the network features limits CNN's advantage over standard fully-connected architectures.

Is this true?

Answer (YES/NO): NO